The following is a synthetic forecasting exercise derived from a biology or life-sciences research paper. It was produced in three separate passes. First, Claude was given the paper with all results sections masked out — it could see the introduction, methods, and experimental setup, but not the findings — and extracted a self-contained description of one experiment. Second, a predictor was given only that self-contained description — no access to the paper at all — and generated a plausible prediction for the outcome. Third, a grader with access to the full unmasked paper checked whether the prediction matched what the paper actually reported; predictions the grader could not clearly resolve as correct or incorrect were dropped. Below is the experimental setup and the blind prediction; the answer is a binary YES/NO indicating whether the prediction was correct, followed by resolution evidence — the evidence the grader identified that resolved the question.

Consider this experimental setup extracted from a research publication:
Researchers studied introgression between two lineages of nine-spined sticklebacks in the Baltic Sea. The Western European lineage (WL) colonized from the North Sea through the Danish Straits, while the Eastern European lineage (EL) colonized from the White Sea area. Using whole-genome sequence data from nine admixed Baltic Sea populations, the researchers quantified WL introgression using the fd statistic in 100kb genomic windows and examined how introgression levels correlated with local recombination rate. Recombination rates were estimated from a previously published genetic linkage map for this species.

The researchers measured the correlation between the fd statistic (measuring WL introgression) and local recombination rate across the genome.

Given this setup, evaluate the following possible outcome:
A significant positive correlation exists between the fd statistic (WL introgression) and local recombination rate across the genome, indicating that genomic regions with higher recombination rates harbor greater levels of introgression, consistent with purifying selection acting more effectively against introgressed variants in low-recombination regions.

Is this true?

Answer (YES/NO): NO